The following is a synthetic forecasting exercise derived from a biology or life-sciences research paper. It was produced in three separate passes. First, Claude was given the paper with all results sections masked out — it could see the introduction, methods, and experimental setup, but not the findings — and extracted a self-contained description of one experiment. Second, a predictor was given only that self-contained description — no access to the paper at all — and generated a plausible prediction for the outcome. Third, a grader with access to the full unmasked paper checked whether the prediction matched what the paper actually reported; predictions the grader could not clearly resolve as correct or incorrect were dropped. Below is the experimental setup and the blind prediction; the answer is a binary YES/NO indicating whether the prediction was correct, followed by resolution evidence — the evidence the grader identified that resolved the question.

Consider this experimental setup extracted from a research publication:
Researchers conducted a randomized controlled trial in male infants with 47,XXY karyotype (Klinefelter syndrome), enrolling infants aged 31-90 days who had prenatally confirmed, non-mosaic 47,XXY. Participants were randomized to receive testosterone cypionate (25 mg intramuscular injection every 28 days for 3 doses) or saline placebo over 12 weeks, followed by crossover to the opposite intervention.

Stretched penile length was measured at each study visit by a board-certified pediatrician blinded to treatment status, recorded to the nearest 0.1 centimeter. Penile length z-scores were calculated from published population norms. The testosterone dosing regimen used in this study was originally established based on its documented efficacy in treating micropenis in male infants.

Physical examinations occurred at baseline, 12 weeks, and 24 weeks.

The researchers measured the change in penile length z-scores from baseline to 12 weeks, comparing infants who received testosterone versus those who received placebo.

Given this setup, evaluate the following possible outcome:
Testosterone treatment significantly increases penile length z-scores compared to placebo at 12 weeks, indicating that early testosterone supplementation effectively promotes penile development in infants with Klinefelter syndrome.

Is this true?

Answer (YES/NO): YES